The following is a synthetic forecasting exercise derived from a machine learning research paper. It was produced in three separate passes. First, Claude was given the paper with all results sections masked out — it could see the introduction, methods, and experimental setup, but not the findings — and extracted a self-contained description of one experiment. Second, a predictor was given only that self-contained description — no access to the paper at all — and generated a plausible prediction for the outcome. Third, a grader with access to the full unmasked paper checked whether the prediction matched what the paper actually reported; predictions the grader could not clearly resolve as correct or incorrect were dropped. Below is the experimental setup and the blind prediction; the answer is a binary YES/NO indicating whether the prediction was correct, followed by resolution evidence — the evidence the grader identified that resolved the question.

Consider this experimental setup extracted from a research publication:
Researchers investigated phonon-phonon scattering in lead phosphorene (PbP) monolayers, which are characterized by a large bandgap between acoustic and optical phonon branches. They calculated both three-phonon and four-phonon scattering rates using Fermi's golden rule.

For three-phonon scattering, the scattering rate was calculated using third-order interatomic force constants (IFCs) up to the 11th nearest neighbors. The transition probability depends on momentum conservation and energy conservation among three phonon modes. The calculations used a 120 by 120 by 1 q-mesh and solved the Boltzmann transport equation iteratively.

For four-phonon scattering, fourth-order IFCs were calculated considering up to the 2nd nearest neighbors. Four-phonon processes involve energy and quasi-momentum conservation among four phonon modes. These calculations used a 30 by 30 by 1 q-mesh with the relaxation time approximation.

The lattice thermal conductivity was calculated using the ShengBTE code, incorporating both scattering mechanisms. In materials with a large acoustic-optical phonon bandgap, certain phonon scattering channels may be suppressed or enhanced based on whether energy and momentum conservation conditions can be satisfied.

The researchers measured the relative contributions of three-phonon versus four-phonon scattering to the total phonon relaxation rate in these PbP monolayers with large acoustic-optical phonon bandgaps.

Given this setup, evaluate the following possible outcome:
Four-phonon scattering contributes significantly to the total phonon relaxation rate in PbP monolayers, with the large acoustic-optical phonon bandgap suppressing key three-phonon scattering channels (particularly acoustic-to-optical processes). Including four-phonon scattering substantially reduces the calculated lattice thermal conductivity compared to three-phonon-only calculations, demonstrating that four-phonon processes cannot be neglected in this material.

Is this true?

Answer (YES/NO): YES